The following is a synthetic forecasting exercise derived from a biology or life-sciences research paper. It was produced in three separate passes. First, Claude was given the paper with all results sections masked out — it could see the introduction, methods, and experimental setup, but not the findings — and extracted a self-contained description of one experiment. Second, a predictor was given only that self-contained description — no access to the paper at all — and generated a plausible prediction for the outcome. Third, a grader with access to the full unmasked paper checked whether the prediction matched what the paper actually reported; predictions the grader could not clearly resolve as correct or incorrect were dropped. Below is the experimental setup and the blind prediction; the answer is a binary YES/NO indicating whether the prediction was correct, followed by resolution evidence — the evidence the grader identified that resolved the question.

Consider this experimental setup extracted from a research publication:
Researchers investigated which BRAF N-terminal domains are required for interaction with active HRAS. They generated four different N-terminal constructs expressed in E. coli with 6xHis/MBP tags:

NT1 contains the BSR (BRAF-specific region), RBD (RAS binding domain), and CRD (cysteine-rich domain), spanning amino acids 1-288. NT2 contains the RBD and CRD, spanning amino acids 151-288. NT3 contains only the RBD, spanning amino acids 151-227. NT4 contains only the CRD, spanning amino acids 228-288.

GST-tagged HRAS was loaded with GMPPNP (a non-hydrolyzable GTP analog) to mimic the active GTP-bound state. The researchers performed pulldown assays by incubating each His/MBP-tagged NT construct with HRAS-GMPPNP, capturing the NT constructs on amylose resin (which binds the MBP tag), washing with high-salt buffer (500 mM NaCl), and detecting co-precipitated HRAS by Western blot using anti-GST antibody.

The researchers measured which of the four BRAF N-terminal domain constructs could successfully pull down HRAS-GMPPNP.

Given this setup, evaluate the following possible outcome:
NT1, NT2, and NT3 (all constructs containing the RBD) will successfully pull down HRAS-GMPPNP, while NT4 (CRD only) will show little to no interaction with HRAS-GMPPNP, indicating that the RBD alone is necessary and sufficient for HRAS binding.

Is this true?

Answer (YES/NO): NO